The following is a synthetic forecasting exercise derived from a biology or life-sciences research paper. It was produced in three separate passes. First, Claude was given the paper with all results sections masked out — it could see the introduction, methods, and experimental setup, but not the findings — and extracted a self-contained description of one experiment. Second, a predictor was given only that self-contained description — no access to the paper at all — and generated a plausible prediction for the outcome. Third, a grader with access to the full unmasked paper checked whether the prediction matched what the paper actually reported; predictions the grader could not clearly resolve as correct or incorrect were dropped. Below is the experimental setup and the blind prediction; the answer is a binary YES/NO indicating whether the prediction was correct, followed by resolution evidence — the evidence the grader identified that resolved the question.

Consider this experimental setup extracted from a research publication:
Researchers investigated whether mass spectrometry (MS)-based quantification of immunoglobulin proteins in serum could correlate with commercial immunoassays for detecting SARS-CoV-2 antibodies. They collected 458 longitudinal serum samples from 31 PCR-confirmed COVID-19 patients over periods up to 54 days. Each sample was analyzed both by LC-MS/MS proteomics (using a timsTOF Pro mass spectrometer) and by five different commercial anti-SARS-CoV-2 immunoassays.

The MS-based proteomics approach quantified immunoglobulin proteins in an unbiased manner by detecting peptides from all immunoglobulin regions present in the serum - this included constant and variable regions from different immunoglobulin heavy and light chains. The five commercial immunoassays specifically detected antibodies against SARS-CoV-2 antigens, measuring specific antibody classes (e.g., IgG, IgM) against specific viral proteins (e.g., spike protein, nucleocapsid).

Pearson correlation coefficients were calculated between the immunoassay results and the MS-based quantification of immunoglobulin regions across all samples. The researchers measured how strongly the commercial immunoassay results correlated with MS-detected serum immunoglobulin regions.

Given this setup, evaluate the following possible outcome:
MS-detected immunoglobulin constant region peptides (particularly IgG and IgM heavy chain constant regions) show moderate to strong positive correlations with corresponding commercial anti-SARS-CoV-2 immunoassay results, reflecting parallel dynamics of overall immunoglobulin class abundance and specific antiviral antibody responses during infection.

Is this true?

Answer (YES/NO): NO